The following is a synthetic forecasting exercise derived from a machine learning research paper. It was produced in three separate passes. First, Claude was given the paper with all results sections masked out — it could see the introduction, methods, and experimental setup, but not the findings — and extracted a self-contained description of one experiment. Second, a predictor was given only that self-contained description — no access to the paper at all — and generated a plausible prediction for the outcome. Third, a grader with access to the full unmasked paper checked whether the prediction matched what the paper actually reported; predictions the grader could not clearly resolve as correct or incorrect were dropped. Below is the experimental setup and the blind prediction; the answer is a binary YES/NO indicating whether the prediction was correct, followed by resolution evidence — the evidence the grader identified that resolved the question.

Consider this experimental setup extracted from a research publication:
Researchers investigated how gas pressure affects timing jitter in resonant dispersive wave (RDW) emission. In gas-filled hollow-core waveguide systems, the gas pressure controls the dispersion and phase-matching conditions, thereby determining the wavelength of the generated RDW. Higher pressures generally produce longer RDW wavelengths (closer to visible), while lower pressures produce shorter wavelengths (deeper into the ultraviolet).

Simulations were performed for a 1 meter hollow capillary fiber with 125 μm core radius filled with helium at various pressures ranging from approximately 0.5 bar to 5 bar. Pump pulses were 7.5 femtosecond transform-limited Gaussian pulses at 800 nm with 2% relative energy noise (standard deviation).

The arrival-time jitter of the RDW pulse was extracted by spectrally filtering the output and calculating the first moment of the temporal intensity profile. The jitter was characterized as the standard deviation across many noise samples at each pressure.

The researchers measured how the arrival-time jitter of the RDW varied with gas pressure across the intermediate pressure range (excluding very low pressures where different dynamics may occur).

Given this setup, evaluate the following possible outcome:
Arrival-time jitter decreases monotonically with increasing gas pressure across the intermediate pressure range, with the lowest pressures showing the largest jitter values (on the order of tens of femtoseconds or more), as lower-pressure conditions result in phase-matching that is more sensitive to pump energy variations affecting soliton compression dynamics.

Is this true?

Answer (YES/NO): NO